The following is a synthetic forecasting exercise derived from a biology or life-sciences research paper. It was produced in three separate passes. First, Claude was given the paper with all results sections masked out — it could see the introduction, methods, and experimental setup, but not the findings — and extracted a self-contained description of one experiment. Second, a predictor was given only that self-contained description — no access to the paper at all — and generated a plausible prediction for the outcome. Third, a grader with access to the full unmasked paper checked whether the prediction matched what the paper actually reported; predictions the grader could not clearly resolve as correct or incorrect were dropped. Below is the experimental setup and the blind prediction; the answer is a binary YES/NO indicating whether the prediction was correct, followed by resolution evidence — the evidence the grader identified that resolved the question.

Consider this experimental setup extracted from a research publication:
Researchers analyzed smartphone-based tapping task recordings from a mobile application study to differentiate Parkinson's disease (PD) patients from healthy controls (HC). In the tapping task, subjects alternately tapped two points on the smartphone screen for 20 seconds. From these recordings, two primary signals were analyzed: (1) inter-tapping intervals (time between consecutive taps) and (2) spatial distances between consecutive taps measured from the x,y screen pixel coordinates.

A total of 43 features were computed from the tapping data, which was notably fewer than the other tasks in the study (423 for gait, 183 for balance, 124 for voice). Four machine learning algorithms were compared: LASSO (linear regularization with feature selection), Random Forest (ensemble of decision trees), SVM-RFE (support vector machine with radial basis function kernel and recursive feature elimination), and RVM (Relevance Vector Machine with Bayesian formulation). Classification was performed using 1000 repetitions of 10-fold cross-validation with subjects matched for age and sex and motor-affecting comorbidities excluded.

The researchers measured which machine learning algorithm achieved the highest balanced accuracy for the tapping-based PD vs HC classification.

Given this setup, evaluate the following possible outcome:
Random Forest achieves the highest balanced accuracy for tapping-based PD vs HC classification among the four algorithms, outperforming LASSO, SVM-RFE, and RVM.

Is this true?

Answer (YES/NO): NO